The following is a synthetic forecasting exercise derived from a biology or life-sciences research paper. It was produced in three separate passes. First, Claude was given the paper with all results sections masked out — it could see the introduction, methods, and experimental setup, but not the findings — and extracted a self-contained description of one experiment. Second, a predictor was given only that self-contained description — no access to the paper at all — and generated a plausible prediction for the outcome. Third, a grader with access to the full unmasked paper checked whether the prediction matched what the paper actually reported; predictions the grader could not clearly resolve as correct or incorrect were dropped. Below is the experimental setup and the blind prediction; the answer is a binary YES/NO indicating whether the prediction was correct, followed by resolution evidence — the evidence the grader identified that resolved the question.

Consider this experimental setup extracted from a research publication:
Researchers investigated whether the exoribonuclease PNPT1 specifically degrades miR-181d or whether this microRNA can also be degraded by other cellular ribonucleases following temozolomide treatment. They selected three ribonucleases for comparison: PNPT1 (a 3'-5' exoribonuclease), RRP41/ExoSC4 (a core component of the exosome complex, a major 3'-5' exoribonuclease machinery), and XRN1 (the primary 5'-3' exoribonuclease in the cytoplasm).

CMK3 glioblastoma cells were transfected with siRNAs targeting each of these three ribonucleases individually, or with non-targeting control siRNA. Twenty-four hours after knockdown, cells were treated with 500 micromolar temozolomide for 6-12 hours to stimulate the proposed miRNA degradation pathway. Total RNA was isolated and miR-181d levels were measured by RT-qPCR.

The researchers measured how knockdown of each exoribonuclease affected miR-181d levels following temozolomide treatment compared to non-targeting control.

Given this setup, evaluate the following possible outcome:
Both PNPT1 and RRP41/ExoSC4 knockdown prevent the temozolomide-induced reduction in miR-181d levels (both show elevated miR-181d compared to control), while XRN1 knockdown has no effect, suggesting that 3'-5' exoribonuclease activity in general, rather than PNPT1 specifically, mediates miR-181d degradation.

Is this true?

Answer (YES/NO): NO